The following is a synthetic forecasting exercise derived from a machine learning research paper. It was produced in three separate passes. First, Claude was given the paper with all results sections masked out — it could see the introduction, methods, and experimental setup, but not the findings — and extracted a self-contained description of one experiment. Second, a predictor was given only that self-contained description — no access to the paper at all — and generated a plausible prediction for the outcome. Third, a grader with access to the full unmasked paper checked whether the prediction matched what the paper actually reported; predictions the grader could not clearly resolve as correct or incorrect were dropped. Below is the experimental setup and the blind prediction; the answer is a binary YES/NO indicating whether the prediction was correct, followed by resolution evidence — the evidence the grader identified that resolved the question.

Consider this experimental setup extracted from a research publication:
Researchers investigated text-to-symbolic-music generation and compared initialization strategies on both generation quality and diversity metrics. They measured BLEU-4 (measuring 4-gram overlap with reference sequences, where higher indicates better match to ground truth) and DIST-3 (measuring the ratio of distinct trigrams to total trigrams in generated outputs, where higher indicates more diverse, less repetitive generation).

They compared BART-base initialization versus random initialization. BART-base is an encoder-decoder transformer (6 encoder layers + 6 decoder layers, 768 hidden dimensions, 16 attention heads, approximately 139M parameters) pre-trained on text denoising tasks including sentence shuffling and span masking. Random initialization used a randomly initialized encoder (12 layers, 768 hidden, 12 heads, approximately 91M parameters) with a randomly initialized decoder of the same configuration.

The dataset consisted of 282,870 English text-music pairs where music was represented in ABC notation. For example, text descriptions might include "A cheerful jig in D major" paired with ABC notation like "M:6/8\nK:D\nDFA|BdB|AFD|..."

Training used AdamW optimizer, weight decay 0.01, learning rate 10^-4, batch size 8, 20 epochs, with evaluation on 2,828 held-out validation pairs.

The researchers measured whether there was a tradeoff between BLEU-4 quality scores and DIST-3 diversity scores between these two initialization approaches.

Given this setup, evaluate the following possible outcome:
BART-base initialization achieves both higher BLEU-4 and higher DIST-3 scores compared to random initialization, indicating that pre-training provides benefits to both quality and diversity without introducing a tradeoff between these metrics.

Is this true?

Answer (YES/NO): NO